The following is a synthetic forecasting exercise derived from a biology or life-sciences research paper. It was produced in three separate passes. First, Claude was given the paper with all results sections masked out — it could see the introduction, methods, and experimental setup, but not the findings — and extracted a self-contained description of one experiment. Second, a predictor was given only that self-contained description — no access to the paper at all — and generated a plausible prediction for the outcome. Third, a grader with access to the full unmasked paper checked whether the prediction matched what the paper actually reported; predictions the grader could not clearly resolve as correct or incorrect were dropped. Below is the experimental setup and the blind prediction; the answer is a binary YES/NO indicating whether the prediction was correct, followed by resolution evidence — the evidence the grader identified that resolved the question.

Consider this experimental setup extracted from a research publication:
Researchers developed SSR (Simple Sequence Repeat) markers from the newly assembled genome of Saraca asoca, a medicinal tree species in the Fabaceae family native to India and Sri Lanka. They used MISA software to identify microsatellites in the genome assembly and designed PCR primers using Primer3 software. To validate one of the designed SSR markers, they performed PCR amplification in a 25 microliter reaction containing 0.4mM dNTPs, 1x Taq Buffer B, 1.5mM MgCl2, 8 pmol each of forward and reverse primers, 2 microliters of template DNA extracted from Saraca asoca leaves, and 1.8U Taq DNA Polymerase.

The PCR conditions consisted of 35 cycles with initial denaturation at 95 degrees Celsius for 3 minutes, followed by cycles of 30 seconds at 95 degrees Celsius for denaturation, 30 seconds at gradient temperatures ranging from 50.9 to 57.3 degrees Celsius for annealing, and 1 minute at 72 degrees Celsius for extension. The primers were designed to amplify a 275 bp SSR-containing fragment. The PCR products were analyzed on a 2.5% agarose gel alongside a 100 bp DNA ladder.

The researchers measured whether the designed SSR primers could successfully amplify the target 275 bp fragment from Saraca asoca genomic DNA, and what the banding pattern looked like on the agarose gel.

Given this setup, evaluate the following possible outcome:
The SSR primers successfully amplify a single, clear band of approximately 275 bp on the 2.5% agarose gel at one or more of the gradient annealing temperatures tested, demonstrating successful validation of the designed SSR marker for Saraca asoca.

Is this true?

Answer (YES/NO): NO